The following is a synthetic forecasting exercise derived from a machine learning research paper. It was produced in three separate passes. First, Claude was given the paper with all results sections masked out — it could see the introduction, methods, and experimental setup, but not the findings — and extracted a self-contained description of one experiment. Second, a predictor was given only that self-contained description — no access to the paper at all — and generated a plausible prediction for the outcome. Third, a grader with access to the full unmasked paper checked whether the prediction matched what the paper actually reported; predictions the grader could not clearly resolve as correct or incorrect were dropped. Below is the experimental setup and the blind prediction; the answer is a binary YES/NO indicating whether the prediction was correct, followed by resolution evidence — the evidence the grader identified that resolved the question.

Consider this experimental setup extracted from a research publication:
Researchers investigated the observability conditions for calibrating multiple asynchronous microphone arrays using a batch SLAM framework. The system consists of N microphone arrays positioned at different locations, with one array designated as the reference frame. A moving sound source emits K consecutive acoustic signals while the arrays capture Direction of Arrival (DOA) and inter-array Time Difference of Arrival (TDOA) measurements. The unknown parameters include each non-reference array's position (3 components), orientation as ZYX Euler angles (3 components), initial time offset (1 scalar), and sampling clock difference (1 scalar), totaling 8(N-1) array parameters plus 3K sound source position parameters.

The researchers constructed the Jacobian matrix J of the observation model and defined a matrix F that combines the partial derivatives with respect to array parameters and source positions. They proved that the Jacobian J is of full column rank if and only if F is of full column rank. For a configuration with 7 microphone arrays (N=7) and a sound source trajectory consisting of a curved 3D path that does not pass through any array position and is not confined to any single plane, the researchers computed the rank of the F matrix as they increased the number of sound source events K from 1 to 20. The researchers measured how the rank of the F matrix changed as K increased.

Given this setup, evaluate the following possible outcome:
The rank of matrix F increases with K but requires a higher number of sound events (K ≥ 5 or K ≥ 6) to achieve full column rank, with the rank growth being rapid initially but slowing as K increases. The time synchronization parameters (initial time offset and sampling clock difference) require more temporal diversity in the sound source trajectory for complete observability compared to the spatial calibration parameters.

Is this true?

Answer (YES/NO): NO